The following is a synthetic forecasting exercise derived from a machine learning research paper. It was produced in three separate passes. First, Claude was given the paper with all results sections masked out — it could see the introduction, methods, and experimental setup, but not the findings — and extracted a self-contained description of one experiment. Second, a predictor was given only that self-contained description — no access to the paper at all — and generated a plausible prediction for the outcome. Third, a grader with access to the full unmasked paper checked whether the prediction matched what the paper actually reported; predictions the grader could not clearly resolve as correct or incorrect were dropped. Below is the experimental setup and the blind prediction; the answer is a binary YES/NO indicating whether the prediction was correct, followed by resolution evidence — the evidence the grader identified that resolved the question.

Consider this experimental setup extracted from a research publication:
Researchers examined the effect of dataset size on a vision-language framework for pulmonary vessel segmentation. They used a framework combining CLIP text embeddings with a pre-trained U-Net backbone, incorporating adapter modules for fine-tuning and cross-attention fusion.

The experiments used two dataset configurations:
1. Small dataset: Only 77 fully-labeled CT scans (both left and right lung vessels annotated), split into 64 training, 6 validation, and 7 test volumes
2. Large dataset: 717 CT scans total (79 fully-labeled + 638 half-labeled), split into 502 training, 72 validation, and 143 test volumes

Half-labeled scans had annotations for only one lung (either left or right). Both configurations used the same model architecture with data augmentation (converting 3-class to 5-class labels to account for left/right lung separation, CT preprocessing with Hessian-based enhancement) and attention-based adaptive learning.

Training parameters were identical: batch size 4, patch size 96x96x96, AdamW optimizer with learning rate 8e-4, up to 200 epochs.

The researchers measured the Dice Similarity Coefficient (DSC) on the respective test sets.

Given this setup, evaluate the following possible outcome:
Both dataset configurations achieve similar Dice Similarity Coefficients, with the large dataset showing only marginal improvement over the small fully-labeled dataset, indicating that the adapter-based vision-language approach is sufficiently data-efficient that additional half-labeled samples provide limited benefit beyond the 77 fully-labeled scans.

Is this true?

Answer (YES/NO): NO